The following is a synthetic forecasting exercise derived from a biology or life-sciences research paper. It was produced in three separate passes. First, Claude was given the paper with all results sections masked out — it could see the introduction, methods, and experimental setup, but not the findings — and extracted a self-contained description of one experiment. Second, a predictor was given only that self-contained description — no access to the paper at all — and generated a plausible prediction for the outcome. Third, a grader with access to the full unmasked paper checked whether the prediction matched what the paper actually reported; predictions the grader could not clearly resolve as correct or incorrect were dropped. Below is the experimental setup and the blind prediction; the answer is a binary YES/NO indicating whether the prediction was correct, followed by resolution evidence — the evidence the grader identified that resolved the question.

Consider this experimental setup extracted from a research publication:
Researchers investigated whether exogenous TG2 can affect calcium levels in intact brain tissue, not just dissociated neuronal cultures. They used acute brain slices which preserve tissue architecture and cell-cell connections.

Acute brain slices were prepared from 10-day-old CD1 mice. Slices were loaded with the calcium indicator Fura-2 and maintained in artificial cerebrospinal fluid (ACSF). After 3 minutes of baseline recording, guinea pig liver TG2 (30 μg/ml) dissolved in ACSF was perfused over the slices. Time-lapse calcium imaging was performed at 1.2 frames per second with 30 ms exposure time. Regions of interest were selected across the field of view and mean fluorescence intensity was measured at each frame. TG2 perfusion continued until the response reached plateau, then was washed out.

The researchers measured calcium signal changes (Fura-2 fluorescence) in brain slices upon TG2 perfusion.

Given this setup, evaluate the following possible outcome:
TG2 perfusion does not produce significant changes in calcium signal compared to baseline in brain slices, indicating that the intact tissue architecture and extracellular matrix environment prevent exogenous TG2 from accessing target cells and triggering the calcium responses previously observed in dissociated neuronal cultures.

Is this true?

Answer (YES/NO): NO